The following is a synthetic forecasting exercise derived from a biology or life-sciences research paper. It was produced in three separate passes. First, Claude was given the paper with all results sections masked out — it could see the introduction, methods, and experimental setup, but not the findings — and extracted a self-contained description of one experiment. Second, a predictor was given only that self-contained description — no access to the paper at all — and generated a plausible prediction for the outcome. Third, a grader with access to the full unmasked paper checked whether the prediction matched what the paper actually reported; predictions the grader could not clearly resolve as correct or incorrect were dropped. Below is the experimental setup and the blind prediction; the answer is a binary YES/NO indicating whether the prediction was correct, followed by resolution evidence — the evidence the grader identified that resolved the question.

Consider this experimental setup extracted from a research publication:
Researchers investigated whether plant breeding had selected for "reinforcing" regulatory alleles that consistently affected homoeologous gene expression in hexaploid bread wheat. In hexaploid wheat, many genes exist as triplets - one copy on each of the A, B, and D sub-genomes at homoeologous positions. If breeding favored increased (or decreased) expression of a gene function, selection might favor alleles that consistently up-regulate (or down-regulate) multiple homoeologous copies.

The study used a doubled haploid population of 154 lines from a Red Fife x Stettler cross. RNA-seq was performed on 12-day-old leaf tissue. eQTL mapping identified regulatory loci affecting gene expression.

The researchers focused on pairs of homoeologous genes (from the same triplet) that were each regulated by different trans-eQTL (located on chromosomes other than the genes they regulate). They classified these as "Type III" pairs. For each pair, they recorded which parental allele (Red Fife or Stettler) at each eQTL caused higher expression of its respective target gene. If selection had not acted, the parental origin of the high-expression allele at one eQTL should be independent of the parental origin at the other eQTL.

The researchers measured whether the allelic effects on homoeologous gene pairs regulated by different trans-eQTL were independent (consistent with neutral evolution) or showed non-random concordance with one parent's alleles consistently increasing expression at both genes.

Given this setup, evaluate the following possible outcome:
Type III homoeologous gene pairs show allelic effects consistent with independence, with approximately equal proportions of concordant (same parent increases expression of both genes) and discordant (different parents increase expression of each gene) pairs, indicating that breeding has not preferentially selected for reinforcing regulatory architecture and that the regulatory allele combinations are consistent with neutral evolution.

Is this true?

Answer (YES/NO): NO